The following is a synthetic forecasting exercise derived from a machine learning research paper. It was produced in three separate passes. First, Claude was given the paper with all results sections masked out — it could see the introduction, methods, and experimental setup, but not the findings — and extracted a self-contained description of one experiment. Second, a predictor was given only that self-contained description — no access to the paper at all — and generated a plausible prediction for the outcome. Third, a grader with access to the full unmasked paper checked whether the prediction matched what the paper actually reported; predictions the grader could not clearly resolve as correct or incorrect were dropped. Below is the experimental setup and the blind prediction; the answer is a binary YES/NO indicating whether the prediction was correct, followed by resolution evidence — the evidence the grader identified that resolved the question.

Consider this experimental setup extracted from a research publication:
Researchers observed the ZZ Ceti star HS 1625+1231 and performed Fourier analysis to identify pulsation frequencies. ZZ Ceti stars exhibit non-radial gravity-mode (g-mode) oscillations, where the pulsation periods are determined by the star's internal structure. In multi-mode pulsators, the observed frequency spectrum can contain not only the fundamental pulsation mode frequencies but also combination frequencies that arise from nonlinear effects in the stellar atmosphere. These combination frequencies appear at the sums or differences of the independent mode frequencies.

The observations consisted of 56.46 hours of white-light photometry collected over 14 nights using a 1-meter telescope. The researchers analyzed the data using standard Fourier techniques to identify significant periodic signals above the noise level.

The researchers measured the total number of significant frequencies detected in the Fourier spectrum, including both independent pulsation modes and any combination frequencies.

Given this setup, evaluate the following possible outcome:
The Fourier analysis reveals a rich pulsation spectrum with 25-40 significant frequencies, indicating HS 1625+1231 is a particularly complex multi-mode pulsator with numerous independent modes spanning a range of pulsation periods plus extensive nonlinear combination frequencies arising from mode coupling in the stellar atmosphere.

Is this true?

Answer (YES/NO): NO